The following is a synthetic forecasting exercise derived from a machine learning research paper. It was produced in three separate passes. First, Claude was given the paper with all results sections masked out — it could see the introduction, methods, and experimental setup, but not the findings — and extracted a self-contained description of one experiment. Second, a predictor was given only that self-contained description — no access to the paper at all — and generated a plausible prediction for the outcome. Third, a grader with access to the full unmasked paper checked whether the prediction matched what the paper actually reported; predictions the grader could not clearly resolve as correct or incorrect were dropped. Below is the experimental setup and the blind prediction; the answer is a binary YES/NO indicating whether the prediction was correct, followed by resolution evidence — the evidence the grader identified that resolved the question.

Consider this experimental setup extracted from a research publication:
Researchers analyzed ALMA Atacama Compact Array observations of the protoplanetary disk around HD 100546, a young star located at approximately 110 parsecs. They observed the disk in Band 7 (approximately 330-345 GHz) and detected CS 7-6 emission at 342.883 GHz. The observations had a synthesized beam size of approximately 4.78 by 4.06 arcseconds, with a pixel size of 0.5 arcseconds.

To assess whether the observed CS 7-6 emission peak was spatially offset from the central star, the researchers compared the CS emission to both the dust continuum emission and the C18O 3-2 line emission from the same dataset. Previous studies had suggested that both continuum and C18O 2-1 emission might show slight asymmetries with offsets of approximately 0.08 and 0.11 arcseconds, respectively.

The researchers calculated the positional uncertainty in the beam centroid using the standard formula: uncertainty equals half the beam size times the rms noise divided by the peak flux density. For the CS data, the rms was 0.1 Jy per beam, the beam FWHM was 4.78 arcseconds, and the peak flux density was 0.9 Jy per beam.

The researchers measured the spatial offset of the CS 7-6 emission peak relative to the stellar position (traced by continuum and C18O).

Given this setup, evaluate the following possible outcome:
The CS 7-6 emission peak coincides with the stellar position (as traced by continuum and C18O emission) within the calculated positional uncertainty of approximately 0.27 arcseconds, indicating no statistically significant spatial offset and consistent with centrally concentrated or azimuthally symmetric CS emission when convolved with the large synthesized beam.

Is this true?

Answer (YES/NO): NO